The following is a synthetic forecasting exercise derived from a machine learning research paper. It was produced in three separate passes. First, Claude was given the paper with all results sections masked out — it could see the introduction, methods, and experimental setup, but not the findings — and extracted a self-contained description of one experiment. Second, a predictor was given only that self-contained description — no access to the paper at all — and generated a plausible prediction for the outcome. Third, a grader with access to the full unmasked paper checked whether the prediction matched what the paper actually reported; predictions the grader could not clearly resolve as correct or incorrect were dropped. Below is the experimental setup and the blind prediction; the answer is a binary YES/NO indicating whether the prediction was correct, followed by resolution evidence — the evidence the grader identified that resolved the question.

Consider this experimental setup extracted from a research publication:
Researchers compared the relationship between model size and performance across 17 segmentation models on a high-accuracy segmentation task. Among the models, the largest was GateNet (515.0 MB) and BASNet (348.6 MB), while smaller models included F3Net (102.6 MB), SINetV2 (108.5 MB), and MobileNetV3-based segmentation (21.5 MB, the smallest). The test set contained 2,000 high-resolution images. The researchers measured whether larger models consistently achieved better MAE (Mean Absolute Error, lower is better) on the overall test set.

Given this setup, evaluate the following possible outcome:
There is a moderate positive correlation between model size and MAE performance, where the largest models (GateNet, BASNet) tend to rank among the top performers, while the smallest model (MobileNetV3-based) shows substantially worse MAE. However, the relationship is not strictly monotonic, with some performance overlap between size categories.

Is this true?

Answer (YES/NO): NO